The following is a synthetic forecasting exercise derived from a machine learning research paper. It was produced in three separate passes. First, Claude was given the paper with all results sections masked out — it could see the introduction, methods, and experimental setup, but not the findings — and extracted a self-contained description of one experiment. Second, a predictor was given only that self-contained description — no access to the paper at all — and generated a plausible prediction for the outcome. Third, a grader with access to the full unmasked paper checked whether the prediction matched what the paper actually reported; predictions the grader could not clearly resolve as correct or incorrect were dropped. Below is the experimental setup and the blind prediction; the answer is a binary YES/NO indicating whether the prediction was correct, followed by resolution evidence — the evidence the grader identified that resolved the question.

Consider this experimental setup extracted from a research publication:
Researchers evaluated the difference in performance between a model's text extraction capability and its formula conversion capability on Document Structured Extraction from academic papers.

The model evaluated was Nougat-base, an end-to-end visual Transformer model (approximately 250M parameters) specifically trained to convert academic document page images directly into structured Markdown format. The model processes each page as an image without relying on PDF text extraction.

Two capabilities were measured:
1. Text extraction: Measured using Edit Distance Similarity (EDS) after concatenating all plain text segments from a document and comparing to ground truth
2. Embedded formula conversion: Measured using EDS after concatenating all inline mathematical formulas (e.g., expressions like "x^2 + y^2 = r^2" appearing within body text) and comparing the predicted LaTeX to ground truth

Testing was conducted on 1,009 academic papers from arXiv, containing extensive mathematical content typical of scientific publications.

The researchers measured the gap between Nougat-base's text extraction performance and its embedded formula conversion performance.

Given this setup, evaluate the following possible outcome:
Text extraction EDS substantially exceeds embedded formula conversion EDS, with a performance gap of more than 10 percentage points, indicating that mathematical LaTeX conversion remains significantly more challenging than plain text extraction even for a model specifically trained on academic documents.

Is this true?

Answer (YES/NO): YES